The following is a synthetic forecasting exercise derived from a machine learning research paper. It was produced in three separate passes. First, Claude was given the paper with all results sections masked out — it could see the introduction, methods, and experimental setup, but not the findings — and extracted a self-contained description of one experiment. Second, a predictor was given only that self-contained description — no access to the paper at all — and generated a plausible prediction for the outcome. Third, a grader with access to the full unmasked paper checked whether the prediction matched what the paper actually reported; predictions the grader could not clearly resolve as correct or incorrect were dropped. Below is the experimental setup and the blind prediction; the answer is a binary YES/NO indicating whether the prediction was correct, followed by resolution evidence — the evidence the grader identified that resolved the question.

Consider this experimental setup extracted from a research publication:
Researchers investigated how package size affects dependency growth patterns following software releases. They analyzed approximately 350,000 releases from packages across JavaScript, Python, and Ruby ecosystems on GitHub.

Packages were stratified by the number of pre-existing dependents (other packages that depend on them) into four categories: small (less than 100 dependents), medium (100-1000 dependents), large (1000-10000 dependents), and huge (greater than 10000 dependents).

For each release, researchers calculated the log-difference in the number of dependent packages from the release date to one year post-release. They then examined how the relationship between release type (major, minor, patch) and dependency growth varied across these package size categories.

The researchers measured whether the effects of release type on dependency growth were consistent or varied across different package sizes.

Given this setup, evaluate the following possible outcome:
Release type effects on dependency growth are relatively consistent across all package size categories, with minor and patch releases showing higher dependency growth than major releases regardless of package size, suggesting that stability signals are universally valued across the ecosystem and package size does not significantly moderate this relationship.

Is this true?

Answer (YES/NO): NO